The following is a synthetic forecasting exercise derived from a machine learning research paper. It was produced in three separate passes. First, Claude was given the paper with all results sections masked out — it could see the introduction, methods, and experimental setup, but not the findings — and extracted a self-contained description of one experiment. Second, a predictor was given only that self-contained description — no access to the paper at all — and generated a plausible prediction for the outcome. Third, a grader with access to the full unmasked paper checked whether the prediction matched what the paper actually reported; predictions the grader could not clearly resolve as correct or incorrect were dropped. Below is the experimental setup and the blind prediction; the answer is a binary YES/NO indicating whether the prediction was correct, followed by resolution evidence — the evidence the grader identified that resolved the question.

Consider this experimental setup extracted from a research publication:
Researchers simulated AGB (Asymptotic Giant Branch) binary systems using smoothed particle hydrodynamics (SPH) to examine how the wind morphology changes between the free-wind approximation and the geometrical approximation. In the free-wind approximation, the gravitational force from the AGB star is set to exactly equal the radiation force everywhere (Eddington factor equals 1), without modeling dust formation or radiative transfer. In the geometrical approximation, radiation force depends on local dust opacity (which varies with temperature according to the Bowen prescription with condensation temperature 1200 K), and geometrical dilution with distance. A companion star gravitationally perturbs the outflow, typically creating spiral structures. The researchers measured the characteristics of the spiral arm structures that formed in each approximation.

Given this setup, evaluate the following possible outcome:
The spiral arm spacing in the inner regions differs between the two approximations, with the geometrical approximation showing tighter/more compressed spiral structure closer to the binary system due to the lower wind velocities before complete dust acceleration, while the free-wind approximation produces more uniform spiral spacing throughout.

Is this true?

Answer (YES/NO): NO